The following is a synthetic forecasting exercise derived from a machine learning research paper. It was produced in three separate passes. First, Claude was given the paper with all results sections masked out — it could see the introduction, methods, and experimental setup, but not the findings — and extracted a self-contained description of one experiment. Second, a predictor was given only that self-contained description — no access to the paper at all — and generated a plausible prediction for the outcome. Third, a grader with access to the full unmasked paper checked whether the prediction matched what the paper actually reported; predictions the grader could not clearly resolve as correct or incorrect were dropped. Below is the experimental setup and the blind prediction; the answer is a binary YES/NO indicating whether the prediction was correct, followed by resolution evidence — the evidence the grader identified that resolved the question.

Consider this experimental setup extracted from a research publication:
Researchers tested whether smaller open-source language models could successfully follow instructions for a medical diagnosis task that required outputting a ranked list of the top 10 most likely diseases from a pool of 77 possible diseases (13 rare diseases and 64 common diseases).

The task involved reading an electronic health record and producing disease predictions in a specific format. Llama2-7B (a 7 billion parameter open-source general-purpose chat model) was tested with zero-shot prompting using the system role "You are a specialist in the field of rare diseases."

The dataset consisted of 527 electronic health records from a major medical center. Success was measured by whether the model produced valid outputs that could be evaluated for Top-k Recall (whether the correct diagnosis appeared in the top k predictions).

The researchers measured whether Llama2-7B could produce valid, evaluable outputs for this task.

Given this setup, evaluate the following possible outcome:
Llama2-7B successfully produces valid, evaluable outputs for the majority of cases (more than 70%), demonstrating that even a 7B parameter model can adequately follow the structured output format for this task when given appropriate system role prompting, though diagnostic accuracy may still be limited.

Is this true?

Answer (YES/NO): NO